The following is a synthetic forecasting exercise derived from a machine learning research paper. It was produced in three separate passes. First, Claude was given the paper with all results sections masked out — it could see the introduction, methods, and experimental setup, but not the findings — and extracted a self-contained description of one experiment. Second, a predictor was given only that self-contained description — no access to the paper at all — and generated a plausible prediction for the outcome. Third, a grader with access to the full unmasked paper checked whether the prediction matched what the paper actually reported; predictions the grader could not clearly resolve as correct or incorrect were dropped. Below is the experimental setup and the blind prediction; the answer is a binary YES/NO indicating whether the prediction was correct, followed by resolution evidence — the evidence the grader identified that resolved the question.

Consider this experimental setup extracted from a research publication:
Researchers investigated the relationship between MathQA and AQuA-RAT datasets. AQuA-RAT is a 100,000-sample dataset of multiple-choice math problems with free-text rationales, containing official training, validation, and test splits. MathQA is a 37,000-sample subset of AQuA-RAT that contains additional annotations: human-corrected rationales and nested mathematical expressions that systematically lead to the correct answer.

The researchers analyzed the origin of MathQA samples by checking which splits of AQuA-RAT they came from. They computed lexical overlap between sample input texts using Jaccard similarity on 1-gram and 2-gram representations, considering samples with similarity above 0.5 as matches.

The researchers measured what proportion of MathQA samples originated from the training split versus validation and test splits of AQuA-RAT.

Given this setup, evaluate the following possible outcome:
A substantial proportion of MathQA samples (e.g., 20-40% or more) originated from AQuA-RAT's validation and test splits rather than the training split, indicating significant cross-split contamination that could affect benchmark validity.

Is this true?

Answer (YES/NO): NO